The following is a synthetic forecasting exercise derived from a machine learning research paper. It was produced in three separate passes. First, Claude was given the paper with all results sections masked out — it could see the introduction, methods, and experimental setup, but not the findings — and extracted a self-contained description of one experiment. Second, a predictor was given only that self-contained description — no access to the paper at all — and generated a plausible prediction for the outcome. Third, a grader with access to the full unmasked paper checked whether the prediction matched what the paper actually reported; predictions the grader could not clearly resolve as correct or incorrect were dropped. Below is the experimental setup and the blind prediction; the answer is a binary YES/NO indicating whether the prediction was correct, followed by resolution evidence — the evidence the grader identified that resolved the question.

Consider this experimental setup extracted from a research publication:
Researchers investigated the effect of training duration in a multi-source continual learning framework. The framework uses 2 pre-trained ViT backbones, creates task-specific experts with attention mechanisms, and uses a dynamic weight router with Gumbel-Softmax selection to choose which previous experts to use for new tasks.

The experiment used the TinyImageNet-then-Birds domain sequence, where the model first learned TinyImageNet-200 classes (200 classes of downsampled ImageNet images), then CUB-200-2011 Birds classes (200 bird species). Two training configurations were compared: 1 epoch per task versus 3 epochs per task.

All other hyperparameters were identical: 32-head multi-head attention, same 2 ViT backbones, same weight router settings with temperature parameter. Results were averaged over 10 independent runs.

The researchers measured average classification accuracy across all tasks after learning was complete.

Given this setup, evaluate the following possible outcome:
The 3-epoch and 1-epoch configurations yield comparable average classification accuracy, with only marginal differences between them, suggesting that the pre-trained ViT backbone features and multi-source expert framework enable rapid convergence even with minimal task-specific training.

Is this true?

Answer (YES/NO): YES